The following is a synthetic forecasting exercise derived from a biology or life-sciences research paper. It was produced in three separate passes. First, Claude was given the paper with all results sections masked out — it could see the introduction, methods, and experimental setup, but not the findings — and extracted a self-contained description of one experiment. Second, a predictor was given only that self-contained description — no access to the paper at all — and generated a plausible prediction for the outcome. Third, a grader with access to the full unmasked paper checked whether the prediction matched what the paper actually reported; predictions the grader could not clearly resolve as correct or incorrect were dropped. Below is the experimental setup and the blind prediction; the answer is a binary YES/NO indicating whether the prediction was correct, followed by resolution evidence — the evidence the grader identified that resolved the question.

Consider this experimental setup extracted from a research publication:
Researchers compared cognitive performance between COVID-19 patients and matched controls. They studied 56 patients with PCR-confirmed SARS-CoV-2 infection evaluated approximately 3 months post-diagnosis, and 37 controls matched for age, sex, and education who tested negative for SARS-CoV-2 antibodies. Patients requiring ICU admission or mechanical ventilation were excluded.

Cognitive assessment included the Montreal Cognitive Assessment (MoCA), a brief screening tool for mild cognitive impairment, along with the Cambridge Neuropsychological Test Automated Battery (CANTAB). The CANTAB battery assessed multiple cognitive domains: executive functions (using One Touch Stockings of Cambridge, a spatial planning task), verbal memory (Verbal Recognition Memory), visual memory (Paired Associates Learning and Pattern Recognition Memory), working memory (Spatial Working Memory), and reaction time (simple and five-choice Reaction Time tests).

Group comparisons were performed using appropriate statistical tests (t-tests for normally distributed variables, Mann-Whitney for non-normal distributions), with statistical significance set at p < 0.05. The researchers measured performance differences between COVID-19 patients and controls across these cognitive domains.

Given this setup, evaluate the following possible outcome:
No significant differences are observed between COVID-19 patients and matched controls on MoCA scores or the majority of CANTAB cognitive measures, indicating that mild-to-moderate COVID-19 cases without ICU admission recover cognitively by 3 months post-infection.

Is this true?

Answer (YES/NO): YES